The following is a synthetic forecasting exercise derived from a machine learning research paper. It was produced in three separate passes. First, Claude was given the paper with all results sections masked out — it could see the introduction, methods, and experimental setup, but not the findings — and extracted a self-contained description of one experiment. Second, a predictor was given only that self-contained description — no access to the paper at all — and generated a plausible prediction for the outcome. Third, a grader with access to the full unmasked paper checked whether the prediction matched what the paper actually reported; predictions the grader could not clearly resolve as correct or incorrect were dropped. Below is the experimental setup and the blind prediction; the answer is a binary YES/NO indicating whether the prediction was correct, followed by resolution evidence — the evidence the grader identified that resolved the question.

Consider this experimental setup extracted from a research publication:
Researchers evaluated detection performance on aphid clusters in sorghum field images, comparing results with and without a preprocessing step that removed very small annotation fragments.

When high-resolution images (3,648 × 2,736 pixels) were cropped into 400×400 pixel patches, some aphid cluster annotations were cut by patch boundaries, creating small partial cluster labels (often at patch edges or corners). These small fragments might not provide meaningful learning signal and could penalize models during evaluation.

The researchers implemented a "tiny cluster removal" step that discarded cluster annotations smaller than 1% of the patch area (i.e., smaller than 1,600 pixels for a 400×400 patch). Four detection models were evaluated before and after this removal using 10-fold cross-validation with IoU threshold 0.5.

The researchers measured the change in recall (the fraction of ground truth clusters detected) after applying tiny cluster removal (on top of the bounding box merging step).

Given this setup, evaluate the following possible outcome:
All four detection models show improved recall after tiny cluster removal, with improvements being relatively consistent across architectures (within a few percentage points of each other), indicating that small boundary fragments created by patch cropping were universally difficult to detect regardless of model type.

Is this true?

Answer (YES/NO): YES